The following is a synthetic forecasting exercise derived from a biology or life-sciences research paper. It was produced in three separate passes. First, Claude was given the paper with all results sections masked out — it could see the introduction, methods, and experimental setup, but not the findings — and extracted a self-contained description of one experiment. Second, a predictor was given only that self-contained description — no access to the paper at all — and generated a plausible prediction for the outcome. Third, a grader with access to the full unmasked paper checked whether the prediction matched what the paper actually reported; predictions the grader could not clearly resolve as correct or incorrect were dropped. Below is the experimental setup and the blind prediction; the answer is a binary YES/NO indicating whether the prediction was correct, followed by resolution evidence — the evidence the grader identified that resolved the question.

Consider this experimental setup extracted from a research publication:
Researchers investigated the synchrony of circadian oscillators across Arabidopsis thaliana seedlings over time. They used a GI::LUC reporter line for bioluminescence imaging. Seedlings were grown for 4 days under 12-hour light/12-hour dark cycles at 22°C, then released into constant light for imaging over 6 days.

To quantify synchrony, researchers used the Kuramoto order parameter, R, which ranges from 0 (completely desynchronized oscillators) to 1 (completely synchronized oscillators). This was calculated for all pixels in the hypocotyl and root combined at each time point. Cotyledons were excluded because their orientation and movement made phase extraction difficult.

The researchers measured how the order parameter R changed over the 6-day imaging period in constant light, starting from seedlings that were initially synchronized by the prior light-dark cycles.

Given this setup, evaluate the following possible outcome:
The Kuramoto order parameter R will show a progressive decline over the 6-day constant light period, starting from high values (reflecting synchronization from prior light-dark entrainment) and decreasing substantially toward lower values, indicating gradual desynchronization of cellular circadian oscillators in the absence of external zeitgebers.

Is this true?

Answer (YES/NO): YES